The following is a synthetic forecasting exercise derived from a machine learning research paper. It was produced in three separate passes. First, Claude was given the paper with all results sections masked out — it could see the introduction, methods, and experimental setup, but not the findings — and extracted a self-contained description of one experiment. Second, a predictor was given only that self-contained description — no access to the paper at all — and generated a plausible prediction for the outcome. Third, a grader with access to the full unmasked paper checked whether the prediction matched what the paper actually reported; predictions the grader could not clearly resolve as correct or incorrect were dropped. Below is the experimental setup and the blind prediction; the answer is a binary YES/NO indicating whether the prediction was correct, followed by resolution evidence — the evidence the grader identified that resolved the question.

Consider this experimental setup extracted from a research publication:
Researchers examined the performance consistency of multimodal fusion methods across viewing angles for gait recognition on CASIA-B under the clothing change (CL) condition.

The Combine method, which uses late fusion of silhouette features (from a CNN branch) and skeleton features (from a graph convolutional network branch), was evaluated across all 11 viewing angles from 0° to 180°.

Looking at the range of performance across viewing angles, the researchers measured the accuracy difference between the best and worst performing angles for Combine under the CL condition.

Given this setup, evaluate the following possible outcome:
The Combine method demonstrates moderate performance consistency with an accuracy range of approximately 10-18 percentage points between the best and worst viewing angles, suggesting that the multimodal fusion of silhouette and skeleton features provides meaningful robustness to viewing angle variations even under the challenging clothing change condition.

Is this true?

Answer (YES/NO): NO